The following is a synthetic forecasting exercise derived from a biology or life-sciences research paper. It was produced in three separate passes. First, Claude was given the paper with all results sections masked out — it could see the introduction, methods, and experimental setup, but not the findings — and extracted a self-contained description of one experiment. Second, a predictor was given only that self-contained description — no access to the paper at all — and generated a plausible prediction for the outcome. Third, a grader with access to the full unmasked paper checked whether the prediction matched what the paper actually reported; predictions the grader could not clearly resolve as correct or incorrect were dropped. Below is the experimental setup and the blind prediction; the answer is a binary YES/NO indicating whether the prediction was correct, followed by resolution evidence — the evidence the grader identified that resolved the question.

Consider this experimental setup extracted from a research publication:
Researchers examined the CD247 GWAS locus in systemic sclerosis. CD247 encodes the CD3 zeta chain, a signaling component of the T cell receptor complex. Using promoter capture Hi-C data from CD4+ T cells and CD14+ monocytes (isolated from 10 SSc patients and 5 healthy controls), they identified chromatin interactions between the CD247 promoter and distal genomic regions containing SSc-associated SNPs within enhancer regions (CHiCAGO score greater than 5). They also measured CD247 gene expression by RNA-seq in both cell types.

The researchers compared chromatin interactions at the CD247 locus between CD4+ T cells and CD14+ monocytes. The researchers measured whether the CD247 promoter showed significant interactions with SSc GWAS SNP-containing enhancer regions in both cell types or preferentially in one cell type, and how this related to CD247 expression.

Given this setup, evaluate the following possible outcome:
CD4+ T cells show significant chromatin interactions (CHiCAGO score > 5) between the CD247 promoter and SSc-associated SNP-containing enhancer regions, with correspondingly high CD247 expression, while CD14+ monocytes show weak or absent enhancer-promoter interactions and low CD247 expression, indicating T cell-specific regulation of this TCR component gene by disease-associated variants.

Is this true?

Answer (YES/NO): YES